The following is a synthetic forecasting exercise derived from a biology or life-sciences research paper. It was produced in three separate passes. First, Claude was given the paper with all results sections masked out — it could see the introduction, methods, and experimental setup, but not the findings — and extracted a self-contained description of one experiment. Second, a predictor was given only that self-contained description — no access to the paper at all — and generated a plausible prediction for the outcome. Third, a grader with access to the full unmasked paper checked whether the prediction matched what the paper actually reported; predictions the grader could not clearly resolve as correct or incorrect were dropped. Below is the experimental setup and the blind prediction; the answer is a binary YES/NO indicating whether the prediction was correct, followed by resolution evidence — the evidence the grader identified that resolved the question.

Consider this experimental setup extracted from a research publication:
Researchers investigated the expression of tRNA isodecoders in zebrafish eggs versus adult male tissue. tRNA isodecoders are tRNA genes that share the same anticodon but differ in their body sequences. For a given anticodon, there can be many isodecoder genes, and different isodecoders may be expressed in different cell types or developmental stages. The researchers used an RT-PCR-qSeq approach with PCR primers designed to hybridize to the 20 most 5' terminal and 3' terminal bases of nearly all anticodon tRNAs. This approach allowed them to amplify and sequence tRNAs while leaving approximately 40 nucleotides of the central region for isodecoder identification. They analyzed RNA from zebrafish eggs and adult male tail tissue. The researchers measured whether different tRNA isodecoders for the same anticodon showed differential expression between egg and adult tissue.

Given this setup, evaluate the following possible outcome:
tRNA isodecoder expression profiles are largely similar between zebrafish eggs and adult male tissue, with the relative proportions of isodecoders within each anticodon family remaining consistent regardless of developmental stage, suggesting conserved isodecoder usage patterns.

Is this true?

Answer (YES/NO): NO